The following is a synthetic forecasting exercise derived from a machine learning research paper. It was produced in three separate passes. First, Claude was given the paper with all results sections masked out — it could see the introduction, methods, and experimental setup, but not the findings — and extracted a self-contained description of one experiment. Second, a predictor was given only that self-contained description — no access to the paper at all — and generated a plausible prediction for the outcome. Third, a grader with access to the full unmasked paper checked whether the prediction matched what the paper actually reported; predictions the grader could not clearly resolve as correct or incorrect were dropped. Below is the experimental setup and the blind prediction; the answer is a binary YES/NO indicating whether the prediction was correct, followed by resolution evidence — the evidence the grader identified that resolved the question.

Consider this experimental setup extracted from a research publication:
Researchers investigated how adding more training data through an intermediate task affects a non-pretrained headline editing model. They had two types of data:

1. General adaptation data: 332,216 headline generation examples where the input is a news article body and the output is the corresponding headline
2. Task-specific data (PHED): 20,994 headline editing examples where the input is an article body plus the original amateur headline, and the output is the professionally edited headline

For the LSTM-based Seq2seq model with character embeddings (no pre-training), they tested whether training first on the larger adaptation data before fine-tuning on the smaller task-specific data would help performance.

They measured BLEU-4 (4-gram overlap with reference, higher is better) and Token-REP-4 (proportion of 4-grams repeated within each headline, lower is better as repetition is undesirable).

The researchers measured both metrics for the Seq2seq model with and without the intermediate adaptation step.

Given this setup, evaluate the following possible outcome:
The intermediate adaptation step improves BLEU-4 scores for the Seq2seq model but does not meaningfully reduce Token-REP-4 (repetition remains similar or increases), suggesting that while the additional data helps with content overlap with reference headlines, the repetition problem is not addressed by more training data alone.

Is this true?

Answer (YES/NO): NO